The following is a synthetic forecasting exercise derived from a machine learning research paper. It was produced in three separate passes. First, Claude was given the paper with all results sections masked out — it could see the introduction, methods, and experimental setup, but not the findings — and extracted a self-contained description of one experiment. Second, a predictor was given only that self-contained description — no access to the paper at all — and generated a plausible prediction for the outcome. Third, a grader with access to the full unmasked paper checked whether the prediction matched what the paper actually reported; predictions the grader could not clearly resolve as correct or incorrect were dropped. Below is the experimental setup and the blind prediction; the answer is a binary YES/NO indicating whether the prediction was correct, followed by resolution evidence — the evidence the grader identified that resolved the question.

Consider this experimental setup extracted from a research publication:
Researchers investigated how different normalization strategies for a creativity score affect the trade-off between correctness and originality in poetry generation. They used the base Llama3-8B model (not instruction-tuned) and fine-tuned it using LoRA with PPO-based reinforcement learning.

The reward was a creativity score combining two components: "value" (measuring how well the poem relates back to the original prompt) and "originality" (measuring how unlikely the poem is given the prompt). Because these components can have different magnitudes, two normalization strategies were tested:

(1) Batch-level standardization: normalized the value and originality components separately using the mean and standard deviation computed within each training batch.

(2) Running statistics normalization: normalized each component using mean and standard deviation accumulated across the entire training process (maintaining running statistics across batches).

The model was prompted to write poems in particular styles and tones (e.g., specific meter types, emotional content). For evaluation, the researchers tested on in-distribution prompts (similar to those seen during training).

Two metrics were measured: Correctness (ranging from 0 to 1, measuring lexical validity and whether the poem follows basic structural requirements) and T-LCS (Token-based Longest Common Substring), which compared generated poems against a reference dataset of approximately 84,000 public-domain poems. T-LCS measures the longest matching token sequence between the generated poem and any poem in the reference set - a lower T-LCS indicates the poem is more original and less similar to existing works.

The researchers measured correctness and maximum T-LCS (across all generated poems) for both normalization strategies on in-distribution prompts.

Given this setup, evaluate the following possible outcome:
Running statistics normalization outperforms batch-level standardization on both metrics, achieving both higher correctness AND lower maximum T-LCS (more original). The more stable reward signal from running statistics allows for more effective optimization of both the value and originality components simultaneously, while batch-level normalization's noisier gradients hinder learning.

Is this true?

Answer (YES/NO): YES